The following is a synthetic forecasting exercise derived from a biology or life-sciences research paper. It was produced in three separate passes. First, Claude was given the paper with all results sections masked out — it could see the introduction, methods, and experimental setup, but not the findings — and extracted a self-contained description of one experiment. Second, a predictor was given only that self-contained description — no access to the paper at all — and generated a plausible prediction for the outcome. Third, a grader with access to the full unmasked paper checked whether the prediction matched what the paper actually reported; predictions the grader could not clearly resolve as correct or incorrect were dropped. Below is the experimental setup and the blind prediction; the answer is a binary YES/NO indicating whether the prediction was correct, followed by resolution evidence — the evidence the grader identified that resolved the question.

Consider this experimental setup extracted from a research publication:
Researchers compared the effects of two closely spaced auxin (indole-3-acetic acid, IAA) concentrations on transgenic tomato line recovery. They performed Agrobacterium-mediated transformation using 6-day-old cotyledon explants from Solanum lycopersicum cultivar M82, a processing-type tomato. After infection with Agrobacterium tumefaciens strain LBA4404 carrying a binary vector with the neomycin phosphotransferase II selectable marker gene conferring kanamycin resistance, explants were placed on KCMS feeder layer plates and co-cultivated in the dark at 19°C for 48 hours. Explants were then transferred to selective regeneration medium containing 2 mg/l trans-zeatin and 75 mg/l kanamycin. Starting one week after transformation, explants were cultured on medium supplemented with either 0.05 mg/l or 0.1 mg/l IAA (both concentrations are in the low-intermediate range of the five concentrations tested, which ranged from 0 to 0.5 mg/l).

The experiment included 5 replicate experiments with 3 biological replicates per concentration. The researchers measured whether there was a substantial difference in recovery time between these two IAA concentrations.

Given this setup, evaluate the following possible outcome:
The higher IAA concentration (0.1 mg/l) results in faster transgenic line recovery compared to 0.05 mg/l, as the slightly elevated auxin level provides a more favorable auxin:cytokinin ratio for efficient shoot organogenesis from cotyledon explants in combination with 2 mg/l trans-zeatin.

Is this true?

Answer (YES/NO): NO